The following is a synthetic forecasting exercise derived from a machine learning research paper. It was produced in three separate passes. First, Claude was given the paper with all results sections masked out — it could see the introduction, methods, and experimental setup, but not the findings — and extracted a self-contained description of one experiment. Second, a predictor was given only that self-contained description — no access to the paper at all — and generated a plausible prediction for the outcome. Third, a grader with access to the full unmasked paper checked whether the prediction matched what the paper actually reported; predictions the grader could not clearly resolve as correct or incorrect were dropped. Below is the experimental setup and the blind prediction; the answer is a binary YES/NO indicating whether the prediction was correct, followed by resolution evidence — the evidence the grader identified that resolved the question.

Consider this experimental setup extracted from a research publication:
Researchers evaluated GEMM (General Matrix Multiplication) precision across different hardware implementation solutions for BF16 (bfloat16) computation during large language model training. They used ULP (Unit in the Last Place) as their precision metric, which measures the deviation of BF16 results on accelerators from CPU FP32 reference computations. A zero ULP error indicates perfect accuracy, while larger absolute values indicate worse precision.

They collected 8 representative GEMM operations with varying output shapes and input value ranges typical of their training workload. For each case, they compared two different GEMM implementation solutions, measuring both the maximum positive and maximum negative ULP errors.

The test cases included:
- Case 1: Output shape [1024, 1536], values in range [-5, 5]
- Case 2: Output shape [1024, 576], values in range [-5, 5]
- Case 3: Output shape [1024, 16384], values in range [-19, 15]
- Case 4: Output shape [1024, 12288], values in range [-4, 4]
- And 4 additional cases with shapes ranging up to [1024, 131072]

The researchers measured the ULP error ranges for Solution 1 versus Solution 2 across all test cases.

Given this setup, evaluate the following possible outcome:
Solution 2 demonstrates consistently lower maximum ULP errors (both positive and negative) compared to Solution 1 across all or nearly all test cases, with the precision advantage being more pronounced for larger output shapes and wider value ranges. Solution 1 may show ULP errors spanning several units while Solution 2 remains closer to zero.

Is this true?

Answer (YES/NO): NO